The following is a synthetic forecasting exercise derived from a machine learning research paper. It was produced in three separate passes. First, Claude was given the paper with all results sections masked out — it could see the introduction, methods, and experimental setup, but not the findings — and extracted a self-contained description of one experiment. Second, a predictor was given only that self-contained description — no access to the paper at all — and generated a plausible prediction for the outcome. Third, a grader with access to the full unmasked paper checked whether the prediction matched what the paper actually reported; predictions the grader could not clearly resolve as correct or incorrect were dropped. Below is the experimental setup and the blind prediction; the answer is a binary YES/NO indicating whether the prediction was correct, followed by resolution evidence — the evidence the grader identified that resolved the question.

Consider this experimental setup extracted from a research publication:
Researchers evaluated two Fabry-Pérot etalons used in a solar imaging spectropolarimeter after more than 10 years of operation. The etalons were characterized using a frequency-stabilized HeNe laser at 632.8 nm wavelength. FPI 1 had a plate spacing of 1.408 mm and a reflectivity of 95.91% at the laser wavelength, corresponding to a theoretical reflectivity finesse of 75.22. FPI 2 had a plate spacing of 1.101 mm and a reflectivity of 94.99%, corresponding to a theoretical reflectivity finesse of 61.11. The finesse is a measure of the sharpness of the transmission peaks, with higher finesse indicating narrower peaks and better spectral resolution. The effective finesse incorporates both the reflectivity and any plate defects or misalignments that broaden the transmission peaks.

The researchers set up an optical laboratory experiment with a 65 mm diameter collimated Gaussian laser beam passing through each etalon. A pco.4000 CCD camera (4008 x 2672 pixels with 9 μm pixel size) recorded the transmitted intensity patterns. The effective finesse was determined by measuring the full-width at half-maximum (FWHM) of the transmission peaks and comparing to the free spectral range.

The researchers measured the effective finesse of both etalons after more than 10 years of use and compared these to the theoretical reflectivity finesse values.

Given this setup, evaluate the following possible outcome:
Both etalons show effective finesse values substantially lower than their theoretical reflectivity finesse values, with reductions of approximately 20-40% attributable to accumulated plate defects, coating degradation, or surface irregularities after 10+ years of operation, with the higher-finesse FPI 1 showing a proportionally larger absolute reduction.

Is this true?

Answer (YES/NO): NO